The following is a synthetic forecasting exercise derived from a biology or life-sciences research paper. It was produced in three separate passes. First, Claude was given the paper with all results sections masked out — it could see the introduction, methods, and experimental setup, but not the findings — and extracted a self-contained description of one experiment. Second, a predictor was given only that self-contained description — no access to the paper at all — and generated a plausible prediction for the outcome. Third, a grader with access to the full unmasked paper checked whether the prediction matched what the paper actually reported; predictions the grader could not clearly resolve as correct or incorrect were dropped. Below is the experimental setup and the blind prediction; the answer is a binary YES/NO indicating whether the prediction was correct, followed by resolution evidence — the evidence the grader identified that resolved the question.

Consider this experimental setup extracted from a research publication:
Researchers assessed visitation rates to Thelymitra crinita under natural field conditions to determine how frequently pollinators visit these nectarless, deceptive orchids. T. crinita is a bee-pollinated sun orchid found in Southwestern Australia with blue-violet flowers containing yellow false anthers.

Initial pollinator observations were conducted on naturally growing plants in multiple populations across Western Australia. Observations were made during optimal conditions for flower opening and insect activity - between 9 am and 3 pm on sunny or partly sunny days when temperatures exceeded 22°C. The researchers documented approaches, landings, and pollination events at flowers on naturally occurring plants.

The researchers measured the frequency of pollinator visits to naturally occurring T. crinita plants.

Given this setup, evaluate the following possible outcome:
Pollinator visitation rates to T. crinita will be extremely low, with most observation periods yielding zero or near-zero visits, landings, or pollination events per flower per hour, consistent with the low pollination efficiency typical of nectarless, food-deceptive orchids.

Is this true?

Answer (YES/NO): YES